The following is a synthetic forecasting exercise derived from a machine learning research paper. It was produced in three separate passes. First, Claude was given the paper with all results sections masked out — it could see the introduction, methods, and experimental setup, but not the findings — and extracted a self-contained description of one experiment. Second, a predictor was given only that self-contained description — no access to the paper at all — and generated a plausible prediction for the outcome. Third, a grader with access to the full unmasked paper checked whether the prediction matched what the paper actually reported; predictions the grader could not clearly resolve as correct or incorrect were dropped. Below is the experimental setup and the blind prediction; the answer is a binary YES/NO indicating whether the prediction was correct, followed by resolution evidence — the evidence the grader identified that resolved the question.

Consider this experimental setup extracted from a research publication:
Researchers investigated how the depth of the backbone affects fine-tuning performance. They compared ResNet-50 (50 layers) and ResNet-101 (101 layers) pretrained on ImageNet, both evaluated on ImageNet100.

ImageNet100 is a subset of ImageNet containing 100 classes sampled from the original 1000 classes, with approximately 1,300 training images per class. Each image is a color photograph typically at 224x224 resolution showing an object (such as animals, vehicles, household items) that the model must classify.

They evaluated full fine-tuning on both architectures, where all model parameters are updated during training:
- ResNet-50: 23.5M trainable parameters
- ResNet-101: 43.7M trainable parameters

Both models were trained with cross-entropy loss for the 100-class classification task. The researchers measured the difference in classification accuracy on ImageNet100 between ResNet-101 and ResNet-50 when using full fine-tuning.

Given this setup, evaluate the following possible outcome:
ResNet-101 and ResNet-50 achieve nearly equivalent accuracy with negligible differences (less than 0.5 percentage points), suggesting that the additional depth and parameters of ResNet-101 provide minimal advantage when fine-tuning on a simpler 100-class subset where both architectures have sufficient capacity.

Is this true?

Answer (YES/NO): NO